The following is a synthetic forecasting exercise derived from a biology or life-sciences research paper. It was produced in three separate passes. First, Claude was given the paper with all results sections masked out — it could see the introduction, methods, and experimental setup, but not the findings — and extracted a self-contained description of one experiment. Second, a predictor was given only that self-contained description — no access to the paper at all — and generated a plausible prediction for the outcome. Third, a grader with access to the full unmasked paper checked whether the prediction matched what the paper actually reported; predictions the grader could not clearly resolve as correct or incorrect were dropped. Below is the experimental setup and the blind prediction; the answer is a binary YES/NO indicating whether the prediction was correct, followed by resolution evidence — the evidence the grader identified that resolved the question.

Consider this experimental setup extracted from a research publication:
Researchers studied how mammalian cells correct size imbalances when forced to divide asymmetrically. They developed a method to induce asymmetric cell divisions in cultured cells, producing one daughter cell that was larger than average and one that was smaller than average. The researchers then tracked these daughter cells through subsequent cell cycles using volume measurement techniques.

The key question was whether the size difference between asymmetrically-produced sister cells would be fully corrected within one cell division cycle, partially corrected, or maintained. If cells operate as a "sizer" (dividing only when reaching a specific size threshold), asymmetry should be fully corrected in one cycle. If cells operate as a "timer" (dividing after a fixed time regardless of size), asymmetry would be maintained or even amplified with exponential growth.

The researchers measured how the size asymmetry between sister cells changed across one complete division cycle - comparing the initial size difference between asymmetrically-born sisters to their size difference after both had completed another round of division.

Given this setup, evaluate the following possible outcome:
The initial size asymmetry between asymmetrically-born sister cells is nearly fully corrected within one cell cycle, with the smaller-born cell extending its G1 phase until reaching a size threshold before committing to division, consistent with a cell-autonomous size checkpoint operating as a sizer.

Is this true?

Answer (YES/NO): NO